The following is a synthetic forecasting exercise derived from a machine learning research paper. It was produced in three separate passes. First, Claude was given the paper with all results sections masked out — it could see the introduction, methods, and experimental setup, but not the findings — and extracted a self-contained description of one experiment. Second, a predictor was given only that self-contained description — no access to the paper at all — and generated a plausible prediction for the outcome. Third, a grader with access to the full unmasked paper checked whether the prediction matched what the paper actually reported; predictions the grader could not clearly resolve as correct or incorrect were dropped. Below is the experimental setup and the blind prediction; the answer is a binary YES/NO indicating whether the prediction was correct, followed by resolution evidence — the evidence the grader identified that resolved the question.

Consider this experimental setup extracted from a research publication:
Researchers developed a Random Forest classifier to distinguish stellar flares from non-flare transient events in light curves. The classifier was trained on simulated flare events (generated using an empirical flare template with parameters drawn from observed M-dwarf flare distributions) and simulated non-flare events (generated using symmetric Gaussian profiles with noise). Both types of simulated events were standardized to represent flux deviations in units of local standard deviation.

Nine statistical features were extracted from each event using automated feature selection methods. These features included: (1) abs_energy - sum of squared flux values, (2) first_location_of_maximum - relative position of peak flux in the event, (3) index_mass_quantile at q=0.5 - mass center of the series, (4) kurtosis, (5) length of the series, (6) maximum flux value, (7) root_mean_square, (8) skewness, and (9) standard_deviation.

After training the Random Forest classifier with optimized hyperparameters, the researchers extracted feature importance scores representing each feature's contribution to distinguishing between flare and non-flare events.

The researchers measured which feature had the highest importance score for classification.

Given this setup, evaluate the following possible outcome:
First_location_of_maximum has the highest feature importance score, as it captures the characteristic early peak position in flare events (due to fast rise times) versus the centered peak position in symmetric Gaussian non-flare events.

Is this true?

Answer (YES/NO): YES